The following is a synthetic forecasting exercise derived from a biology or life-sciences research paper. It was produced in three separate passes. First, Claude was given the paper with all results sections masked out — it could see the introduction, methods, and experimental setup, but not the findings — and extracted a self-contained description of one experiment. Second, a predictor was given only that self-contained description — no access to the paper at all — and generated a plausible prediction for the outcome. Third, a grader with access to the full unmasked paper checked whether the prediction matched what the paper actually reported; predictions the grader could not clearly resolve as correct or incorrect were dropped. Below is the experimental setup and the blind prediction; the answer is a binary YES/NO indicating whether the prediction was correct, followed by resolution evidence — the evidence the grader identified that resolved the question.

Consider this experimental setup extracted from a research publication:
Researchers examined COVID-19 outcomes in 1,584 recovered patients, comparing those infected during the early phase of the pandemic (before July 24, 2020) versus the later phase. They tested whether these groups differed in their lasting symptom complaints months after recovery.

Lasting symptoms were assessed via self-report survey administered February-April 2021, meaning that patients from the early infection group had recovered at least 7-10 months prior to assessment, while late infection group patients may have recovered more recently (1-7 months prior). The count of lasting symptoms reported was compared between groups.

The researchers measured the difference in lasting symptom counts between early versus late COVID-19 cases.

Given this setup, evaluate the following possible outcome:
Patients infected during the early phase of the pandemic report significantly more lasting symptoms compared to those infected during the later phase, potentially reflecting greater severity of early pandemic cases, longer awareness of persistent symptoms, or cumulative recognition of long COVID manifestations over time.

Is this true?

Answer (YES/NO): YES